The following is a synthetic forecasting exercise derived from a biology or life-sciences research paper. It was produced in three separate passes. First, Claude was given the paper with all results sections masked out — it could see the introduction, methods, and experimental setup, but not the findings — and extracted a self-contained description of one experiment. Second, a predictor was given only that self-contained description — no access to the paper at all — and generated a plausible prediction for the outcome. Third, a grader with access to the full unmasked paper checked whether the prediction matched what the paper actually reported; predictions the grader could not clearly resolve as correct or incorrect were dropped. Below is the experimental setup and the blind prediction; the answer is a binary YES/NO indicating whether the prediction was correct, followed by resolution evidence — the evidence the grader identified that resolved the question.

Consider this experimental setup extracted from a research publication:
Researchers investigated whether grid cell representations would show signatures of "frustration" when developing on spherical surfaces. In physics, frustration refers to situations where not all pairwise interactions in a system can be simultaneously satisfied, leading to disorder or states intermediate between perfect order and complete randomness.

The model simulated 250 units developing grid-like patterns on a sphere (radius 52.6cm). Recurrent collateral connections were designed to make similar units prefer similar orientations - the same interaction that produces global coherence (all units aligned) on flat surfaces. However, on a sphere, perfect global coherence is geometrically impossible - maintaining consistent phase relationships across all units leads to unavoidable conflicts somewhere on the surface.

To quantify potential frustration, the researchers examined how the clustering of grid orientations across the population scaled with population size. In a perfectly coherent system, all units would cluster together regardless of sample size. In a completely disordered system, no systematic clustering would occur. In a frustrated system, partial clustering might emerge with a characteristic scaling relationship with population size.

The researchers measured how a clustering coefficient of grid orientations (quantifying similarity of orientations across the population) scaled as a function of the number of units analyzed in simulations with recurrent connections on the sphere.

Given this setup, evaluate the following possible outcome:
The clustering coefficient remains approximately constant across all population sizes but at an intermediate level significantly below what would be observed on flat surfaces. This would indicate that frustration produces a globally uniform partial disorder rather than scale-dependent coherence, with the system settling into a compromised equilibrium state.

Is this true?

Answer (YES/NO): NO